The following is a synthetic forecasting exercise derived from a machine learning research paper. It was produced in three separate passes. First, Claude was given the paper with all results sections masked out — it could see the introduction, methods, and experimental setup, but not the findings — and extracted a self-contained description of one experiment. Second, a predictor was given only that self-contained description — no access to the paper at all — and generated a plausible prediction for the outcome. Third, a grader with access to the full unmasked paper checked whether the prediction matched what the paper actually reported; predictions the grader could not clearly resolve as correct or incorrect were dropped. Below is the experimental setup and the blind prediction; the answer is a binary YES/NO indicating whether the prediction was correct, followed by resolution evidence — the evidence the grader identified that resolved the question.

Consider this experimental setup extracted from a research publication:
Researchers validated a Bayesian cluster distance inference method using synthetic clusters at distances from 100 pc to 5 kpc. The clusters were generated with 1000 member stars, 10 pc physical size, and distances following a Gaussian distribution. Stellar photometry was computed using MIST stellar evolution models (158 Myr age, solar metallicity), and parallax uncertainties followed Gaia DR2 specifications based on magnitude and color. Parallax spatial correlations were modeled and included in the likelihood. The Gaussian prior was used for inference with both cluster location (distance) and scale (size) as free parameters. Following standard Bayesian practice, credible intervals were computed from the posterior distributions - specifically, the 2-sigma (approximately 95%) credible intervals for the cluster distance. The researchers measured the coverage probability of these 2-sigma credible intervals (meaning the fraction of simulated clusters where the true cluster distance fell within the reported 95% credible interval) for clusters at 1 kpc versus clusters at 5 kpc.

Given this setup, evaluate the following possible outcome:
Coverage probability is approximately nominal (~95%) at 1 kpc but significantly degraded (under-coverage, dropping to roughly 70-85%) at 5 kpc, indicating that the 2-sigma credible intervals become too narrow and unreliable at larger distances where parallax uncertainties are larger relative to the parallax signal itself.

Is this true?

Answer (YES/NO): NO